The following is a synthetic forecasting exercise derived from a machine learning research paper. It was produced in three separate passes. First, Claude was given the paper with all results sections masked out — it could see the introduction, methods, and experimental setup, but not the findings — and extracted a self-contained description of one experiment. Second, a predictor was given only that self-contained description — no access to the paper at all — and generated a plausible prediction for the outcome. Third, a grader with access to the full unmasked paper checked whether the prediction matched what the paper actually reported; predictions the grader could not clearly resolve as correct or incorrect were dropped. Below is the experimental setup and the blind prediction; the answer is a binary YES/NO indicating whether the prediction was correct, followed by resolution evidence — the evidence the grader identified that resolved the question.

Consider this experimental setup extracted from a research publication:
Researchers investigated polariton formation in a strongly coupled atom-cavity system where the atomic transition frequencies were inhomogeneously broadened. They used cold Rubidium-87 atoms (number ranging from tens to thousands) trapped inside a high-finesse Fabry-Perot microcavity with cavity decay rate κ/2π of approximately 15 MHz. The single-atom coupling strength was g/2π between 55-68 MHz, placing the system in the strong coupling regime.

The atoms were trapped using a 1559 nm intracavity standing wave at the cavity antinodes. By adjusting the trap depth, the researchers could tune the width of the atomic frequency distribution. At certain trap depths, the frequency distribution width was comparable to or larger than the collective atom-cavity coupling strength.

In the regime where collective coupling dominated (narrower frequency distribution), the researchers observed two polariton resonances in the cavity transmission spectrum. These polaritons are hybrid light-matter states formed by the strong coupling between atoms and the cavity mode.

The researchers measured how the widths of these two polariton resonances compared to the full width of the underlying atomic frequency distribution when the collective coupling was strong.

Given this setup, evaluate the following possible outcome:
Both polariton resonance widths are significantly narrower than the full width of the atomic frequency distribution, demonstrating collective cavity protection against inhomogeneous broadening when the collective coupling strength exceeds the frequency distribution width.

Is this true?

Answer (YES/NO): YES